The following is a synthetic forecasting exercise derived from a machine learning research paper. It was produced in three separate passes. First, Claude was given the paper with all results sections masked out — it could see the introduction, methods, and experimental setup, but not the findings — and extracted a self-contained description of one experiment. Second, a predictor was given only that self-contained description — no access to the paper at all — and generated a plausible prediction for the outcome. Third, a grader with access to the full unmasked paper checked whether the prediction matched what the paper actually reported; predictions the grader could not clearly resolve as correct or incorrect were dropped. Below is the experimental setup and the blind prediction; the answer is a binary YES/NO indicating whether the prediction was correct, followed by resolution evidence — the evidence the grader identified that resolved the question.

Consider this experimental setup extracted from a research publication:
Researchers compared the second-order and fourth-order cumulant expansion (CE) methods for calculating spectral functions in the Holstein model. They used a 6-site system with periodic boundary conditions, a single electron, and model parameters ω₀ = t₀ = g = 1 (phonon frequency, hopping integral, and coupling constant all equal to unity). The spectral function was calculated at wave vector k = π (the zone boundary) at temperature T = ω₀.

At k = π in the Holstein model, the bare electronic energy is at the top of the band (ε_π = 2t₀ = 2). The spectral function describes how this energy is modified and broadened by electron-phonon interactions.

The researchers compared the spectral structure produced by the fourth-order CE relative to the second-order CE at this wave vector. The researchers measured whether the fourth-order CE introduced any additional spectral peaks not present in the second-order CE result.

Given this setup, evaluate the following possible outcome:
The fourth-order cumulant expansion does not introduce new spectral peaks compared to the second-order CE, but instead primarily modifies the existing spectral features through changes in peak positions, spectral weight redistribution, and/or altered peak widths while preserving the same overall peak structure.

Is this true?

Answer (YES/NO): NO